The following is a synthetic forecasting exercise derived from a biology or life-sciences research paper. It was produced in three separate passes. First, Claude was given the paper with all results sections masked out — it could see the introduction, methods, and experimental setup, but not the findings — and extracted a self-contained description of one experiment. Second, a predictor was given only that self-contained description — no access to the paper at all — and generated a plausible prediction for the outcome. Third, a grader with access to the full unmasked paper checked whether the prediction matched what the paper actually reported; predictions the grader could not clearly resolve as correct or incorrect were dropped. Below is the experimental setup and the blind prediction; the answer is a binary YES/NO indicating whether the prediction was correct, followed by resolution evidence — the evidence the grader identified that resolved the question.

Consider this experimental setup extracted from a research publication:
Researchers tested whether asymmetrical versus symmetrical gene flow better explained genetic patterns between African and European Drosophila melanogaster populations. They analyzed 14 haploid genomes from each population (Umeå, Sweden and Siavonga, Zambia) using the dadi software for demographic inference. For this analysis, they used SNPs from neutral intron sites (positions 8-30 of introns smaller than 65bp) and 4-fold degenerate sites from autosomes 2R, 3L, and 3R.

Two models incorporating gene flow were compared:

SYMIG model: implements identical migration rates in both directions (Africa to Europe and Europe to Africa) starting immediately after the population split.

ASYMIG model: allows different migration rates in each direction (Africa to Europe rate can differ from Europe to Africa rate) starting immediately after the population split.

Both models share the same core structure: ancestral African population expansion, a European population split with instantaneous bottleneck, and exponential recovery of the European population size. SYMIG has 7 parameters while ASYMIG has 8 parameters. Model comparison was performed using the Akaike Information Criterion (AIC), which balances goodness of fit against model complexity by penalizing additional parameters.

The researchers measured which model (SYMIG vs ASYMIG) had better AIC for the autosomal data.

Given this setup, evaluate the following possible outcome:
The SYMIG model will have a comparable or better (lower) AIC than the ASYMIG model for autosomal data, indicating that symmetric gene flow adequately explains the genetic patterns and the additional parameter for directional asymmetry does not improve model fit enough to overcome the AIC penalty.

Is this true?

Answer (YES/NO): NO